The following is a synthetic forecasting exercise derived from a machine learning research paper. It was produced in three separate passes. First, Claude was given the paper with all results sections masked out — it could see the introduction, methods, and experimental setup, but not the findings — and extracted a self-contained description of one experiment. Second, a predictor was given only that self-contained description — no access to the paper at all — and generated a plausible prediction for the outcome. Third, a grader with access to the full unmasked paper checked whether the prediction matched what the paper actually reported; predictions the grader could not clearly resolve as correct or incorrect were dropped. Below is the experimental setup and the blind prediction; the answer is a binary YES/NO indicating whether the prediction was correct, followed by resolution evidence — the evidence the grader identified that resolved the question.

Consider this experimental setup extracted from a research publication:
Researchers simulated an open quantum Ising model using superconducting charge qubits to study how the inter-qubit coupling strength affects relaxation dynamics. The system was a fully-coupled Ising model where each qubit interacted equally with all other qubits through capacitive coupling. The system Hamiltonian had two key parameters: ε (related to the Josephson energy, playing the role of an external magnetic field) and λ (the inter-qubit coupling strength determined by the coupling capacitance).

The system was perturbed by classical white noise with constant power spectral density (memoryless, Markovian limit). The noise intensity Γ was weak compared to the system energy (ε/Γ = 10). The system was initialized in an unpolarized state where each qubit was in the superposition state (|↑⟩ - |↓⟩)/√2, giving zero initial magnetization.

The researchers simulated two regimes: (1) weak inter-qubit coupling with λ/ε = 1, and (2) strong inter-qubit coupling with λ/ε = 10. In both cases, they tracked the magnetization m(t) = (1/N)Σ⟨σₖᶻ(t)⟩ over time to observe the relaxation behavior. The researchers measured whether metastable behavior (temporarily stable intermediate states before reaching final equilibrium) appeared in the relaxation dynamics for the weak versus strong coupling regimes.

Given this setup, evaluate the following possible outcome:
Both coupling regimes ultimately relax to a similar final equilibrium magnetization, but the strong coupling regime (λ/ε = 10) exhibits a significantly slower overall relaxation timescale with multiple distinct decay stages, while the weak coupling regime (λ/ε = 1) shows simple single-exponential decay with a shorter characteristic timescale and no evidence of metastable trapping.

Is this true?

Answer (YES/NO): YES